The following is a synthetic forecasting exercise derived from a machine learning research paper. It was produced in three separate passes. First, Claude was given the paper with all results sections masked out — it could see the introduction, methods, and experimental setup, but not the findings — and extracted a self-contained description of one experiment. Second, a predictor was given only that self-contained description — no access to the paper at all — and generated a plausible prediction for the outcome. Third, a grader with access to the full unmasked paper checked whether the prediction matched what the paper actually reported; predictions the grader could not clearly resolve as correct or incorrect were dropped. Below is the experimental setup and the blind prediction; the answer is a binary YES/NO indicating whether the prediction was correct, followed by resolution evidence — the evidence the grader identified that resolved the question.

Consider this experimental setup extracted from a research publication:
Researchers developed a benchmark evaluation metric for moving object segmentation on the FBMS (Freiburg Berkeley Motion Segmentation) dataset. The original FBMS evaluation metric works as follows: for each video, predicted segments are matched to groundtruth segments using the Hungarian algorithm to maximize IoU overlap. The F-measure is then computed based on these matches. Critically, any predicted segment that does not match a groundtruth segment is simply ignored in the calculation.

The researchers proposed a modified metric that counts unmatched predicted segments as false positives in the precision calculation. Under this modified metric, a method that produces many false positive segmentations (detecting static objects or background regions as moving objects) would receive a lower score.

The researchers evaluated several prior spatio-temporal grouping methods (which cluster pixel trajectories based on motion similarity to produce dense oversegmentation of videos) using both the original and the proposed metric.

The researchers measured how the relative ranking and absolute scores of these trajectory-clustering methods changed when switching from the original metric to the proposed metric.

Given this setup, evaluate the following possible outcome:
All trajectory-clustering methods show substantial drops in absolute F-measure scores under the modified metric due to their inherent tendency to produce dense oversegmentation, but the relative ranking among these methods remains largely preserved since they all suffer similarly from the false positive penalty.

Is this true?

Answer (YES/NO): YES